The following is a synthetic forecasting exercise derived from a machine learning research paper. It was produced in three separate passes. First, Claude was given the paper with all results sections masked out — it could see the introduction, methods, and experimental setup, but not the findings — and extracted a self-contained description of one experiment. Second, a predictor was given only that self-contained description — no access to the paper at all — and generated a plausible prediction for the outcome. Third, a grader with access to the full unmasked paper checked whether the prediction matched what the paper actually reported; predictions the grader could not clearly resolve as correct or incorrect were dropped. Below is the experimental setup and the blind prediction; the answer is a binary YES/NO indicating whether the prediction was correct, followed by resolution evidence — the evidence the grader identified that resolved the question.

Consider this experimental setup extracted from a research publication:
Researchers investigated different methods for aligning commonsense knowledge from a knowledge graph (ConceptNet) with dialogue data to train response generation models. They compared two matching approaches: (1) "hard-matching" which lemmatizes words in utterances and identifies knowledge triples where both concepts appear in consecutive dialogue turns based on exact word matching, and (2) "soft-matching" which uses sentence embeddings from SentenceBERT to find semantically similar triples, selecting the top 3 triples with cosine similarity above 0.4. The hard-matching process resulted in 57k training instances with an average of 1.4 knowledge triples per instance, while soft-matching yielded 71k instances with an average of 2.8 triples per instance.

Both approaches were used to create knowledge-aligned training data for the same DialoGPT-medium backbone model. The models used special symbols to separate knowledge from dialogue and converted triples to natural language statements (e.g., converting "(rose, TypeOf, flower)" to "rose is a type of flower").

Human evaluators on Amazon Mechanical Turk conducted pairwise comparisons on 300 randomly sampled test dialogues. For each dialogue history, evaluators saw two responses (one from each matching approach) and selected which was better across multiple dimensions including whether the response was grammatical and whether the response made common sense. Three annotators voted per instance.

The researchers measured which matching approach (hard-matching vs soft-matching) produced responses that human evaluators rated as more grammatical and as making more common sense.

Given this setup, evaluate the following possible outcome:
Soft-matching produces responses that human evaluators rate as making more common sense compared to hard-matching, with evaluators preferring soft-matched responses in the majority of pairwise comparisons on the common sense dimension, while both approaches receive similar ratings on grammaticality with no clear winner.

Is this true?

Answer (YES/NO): NO